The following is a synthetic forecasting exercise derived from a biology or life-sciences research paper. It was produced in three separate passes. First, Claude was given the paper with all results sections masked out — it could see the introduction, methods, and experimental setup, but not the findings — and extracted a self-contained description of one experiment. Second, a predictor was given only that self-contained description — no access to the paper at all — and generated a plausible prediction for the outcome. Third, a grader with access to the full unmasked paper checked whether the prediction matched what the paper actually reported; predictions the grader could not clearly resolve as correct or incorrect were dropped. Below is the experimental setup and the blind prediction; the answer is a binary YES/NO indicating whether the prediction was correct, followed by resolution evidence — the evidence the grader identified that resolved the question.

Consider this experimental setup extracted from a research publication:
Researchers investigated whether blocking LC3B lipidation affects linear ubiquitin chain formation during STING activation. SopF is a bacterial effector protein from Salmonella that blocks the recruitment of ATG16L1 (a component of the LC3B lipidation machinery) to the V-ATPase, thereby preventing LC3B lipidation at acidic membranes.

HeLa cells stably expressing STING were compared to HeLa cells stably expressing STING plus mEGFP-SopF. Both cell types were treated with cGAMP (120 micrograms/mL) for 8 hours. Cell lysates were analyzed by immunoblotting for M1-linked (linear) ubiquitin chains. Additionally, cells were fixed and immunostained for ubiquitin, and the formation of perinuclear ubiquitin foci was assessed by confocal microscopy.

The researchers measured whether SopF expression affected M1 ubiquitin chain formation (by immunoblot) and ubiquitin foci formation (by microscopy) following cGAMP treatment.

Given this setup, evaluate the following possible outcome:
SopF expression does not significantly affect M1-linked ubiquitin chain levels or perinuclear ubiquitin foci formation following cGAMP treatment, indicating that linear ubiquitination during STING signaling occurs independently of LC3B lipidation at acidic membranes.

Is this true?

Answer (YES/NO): NO